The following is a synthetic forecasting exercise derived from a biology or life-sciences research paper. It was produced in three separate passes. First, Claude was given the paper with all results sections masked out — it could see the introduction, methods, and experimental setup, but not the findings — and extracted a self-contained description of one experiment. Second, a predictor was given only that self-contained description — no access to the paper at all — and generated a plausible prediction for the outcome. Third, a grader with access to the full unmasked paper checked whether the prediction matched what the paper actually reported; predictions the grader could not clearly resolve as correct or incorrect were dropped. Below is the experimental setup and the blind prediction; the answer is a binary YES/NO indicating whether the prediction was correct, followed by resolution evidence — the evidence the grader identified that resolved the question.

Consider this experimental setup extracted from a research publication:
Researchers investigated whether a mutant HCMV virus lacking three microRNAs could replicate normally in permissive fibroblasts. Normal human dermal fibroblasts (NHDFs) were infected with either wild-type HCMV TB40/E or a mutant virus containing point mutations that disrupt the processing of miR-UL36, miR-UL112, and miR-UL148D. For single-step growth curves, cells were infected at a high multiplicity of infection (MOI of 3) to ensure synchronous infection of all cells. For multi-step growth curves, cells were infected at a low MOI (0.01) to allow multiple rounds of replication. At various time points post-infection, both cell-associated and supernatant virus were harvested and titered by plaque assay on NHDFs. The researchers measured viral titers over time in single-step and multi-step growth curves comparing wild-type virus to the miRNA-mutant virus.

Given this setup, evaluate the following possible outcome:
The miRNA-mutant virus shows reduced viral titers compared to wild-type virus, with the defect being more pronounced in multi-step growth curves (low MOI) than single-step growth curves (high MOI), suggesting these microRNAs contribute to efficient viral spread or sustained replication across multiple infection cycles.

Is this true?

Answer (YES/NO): NO